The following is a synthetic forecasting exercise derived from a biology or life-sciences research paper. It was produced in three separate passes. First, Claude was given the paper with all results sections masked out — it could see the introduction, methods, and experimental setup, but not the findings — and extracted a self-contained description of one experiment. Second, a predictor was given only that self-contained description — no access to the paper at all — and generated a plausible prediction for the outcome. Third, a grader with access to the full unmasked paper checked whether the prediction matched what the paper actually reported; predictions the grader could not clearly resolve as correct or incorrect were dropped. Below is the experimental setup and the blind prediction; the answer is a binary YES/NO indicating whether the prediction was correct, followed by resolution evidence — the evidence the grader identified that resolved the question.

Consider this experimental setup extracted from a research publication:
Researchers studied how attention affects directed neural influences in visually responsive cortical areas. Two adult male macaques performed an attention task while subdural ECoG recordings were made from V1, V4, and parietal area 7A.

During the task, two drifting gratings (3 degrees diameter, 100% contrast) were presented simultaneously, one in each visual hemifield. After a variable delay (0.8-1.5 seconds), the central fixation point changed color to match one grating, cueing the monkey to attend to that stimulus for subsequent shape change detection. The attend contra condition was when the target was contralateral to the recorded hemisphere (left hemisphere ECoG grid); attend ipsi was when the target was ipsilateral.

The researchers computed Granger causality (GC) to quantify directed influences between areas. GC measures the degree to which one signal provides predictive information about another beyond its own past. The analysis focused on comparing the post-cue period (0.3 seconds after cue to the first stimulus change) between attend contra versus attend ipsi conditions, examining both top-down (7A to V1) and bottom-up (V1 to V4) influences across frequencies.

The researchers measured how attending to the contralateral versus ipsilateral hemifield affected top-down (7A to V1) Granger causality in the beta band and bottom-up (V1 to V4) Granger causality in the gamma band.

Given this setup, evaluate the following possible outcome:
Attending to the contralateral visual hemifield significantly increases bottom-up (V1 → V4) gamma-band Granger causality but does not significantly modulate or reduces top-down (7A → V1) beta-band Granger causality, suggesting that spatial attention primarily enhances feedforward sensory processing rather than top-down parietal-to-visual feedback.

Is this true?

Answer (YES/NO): NO